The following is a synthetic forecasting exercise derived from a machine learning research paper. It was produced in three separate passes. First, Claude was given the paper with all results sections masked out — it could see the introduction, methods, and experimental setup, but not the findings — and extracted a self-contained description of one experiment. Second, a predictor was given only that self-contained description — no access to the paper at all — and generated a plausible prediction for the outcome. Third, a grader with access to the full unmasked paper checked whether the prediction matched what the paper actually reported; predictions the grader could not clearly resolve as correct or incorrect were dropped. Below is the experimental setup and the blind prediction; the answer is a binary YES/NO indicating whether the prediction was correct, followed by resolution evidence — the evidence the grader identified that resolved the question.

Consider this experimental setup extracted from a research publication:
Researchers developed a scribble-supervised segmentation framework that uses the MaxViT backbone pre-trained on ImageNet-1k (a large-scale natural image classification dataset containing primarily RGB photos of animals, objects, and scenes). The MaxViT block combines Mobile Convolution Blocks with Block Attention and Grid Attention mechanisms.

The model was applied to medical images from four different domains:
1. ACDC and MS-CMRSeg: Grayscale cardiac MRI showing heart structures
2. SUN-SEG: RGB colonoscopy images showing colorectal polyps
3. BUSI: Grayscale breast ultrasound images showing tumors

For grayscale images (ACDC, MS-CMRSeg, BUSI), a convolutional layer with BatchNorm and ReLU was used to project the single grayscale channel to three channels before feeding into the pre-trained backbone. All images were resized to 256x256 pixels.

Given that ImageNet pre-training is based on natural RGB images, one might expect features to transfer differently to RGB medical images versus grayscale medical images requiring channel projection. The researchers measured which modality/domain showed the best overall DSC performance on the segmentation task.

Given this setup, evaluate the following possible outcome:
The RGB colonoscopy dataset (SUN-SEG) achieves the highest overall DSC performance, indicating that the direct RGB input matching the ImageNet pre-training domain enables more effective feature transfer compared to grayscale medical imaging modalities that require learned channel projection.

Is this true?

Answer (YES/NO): NO